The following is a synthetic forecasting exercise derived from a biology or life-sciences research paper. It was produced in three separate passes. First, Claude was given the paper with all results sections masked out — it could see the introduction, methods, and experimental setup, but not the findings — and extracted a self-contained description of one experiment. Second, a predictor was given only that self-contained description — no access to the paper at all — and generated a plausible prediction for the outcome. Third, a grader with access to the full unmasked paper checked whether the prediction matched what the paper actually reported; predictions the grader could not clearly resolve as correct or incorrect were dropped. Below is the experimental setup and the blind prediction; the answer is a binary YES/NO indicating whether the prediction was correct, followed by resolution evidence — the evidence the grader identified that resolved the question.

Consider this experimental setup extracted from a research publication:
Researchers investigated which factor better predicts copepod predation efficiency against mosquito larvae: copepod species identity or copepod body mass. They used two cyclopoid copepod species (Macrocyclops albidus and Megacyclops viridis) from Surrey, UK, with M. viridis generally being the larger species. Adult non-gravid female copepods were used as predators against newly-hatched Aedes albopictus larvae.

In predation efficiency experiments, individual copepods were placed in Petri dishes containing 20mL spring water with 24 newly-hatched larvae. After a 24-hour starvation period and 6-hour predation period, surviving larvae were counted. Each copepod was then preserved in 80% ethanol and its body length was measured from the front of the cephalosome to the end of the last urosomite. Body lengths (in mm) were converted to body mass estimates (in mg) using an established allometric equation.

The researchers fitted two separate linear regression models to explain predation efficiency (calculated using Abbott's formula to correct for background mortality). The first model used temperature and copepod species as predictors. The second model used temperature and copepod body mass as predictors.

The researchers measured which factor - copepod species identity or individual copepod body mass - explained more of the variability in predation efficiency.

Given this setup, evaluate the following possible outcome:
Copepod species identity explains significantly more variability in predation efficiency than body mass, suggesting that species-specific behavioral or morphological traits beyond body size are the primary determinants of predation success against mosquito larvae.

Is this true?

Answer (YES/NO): NO